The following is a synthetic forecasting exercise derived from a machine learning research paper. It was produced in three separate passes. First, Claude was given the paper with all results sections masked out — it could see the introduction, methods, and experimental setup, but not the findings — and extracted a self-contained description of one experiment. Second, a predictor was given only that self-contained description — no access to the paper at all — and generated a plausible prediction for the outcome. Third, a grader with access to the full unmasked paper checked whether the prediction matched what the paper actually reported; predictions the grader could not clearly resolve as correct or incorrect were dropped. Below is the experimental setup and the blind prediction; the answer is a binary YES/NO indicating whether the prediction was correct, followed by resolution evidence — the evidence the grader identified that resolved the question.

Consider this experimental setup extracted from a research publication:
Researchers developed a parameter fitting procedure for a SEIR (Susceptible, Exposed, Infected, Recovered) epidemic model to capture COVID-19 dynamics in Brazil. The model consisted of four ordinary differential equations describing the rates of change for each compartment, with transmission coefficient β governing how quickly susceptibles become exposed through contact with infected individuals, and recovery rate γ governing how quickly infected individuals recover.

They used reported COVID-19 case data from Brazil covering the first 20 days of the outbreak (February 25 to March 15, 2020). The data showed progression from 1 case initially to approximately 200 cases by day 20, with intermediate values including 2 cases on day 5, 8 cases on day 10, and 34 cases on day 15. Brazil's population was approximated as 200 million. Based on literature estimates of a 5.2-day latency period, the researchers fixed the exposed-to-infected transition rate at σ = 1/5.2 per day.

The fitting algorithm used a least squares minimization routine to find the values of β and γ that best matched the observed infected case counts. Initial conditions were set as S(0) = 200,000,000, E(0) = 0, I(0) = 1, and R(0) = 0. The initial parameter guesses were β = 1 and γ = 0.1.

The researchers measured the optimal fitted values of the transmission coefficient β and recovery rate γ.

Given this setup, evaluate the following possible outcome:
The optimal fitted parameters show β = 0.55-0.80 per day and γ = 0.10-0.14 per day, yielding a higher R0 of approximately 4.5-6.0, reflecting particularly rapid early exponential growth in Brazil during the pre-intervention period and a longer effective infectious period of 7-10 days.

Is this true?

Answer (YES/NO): NO